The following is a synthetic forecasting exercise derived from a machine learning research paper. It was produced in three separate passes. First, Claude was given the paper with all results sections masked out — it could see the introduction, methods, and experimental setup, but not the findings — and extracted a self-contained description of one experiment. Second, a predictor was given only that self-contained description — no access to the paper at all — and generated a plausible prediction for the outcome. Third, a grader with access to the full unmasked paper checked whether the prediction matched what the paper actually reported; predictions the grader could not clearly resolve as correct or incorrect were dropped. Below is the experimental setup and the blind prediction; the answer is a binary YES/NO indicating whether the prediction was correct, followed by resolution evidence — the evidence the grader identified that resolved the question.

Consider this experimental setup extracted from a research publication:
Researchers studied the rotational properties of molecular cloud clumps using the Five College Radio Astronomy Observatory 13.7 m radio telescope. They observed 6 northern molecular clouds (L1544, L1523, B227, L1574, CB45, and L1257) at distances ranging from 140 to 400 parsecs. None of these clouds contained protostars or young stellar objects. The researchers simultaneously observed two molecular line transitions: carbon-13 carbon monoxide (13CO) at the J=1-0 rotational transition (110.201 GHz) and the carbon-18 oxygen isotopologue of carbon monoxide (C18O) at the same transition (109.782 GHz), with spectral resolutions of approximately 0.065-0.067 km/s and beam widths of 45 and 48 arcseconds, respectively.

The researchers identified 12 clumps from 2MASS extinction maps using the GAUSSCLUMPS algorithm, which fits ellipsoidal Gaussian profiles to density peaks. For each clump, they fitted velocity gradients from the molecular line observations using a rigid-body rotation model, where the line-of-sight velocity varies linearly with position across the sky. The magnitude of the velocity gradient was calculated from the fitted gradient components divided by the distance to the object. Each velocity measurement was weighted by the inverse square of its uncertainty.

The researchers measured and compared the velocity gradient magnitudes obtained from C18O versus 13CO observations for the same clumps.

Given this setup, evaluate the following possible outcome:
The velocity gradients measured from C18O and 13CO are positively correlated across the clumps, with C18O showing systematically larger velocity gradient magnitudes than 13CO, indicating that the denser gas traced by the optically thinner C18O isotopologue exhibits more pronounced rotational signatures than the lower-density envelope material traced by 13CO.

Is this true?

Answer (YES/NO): NO